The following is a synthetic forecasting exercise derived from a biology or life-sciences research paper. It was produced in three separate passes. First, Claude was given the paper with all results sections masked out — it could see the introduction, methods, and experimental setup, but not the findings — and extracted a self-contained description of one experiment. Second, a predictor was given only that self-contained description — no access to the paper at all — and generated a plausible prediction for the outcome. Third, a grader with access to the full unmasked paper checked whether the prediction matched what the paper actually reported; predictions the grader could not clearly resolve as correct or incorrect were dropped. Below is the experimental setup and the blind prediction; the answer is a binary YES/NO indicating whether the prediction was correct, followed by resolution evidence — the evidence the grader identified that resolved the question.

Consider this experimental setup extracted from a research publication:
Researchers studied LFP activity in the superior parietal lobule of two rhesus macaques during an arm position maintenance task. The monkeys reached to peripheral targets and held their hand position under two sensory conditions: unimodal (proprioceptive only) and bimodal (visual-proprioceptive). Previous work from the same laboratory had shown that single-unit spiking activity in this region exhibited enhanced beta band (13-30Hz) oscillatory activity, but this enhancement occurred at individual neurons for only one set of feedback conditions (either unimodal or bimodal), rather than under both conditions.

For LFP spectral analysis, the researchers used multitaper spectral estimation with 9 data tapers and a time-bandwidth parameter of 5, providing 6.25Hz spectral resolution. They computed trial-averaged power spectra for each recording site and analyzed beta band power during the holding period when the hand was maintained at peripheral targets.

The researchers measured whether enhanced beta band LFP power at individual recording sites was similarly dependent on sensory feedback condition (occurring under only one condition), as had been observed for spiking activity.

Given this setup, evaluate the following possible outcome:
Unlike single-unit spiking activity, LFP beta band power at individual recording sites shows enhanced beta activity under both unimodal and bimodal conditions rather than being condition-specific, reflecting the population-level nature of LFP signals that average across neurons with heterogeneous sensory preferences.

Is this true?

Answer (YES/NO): YES